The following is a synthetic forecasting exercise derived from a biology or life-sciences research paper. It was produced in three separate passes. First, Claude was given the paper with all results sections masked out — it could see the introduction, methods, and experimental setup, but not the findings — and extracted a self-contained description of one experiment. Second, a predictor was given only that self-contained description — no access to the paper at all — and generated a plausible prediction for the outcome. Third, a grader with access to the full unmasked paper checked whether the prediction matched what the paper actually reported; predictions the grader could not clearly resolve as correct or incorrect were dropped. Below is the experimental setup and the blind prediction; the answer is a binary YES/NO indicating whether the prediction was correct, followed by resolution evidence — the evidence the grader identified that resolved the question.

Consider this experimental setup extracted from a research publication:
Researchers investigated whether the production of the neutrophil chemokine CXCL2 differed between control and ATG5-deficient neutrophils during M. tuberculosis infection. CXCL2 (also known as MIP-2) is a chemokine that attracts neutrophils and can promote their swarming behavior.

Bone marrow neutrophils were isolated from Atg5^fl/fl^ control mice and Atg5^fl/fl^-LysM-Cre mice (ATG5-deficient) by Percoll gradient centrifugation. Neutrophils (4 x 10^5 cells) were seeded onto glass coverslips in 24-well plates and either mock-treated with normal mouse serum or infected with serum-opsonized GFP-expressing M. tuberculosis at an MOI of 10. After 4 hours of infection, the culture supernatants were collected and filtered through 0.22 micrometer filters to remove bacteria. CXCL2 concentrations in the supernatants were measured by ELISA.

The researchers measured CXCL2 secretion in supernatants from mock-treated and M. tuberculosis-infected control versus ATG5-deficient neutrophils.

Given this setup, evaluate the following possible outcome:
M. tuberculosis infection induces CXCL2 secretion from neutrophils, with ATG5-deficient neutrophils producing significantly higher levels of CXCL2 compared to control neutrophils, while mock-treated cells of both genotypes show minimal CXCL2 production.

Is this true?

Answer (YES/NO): YES